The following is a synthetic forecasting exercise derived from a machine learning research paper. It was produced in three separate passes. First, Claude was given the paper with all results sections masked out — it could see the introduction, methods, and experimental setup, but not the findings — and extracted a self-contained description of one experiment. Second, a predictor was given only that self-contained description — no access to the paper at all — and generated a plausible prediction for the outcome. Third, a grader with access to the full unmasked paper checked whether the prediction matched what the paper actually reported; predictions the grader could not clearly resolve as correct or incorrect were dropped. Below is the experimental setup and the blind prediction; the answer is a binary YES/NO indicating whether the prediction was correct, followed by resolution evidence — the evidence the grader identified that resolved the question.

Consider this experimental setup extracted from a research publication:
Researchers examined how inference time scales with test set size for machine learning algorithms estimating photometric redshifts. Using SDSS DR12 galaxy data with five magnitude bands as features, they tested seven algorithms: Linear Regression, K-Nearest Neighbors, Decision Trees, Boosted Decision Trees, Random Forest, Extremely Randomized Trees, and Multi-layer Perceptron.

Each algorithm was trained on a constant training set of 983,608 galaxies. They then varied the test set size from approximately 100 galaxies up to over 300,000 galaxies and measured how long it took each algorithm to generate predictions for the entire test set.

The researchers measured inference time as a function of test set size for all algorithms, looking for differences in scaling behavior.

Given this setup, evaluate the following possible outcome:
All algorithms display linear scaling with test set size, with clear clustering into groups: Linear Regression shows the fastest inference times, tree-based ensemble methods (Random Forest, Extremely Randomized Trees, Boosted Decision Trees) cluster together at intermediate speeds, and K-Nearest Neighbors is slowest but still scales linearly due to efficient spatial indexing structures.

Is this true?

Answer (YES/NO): NO